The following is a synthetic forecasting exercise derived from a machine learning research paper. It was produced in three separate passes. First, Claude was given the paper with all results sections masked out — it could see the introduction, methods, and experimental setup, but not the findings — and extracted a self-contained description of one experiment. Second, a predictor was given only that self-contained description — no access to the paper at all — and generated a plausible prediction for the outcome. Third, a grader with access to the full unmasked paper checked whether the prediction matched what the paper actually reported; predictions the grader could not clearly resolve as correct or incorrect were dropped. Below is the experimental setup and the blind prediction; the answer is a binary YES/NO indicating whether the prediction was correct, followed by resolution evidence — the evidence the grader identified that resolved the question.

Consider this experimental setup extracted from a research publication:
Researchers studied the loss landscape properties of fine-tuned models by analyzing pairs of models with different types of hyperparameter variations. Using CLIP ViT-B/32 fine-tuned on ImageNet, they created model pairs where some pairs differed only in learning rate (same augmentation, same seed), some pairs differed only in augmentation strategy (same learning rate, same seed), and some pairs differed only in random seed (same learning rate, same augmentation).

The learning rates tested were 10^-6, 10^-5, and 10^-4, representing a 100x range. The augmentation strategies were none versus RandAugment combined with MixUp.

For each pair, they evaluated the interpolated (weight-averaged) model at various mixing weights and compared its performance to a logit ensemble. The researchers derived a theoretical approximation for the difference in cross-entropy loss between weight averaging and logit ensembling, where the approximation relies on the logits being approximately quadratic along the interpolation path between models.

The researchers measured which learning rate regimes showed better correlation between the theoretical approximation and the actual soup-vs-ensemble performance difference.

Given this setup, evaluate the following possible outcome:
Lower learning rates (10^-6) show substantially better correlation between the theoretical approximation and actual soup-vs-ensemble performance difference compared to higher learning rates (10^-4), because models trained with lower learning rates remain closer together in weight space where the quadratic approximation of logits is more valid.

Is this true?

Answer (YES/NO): YES